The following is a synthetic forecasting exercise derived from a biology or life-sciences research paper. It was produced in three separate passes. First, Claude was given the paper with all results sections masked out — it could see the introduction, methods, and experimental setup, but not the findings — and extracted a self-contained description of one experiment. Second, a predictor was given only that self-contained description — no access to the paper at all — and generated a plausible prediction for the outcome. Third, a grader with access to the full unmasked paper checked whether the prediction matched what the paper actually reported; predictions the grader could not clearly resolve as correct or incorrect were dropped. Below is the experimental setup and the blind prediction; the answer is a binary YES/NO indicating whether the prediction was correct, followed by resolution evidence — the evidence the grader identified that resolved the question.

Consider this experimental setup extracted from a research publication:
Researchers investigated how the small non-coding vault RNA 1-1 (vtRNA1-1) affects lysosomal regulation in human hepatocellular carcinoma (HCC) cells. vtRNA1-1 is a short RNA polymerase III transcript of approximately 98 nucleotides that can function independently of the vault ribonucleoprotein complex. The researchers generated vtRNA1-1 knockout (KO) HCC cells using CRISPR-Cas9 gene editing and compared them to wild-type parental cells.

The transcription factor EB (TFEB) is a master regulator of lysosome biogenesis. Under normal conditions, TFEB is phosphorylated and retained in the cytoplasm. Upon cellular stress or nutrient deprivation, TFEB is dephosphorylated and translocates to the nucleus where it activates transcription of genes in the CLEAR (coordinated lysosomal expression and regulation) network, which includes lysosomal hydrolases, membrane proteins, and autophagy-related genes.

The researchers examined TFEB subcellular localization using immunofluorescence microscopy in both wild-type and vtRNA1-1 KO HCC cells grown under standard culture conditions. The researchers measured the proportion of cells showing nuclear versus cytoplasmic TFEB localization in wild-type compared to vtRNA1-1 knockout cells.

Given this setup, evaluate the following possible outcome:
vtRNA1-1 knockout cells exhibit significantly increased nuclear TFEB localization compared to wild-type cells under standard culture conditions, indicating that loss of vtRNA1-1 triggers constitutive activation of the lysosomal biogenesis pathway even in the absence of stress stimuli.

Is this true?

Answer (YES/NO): NO